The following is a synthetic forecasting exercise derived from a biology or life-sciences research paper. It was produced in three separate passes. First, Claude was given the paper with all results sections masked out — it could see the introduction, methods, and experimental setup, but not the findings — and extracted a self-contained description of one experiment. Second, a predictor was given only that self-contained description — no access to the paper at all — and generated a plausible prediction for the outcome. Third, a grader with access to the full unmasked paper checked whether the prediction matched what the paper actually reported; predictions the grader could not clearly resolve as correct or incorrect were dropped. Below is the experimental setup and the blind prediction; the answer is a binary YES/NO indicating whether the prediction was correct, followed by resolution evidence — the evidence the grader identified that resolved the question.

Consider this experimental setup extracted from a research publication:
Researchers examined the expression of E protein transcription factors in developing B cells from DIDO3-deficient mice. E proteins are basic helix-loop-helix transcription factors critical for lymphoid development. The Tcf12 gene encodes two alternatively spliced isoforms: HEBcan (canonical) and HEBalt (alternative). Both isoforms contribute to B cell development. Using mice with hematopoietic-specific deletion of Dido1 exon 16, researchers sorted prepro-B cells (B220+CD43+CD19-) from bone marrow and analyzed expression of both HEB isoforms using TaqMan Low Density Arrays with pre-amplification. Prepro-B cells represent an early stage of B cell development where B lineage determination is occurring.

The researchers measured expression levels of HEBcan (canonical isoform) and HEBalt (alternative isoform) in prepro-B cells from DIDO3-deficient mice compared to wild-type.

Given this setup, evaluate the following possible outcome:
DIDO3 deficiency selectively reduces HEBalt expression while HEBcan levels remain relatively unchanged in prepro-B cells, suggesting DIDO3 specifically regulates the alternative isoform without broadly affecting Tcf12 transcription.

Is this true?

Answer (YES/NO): YES